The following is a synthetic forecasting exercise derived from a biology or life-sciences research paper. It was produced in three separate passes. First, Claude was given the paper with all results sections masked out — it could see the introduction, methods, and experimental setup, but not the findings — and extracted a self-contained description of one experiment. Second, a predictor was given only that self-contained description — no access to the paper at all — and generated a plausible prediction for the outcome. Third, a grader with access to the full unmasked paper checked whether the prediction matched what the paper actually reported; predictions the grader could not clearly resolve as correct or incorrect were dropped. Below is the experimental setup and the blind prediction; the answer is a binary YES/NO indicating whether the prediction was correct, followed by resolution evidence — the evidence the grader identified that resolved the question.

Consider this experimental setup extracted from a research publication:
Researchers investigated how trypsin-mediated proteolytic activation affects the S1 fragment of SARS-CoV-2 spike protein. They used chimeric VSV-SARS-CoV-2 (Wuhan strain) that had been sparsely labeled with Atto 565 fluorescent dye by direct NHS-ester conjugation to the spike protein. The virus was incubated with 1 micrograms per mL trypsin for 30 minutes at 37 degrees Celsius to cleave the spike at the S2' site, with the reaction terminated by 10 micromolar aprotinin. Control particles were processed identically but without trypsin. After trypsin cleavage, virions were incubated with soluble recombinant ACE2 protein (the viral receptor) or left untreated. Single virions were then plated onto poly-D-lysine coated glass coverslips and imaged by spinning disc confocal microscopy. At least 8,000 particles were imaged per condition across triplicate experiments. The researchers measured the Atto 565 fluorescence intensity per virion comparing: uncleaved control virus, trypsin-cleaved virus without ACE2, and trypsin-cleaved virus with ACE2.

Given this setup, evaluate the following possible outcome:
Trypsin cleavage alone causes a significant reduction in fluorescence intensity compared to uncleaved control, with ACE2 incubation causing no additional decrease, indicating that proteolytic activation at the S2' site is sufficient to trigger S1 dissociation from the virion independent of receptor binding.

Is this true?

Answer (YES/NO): NO